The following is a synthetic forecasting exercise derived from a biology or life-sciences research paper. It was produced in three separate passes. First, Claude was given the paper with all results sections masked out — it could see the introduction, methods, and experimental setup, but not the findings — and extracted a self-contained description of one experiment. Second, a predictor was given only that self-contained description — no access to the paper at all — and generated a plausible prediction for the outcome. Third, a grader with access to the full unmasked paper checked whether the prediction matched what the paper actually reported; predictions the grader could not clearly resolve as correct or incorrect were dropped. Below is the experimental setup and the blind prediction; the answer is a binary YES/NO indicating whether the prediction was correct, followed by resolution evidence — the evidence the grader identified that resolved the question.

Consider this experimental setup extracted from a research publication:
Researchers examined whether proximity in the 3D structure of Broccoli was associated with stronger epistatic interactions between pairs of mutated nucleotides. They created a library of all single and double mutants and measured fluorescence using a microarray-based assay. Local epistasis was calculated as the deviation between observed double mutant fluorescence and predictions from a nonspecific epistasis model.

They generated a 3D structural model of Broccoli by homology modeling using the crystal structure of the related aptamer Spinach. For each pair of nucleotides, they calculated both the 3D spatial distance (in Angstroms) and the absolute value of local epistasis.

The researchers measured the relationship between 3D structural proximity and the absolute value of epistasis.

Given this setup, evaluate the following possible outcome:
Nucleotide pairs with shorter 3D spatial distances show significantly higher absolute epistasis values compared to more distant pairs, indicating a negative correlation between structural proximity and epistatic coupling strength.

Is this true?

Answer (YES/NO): NO